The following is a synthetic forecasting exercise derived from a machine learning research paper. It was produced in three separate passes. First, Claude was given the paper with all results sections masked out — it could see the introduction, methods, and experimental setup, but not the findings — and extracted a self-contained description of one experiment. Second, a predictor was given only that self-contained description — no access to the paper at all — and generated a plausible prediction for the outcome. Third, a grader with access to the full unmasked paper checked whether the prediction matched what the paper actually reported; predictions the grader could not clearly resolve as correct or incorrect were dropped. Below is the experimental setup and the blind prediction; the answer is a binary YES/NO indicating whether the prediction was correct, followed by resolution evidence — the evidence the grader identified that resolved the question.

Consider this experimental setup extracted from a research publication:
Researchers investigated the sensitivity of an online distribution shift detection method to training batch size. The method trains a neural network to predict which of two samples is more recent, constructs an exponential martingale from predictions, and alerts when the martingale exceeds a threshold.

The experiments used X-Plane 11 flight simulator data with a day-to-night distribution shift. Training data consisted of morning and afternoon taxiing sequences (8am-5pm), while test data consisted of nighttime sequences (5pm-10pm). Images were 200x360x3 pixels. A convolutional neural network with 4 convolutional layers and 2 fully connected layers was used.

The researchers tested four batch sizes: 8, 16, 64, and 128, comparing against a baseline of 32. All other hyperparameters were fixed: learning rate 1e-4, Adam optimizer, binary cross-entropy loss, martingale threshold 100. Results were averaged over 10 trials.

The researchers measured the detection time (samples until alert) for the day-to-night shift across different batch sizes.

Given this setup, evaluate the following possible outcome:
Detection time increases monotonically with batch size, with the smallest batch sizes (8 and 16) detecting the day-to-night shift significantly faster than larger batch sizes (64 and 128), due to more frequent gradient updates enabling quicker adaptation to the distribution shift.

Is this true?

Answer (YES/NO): NO